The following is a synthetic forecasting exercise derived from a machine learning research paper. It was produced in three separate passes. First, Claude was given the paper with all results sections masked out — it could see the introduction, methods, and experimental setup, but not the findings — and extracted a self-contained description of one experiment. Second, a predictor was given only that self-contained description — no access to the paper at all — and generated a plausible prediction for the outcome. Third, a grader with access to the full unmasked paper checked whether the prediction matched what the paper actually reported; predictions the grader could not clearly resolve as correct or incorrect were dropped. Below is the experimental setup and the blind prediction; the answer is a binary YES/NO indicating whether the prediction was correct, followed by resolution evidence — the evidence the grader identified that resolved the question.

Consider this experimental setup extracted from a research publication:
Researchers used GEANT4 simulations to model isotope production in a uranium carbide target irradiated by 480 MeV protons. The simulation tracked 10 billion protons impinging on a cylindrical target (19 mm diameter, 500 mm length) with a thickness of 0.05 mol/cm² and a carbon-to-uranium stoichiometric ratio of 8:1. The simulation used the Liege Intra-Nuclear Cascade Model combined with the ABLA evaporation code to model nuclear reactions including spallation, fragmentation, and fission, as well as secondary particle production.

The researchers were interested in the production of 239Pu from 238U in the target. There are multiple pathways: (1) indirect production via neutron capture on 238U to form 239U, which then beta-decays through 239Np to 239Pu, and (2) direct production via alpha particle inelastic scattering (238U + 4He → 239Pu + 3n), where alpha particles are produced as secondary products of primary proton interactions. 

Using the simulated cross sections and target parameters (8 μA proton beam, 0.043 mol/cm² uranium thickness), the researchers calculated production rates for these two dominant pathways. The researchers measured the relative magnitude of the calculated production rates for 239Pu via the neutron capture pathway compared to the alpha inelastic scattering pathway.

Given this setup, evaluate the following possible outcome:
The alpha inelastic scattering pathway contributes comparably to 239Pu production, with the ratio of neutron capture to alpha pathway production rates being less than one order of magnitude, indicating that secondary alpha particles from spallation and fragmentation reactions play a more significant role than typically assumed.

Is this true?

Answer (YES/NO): NO